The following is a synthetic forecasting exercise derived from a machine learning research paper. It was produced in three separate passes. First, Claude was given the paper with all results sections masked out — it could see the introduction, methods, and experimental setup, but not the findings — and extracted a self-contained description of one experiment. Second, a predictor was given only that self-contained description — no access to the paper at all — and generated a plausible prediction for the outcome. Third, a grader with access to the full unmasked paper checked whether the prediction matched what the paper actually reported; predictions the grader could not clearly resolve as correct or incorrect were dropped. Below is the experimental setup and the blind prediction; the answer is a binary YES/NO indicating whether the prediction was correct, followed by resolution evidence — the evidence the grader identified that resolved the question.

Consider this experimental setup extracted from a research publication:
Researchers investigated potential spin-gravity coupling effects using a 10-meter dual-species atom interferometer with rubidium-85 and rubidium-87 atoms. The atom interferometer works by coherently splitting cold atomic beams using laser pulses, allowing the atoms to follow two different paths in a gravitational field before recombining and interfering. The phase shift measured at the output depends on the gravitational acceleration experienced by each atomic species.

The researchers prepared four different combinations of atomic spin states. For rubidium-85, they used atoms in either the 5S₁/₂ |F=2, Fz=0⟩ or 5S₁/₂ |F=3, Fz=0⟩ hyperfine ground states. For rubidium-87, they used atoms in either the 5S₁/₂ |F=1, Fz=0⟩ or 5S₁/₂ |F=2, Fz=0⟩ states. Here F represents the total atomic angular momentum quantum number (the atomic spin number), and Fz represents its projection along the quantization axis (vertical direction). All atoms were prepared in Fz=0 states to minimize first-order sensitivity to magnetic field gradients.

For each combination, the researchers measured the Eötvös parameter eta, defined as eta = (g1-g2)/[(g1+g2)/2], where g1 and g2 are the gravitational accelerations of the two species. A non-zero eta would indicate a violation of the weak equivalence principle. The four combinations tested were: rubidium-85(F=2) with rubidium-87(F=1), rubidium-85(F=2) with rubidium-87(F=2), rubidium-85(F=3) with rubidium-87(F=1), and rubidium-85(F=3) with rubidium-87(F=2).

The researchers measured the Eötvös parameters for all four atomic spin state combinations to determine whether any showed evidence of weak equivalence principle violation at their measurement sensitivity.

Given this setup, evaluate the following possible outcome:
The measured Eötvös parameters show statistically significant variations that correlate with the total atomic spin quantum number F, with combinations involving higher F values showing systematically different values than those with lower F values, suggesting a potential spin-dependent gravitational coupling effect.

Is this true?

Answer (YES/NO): NO